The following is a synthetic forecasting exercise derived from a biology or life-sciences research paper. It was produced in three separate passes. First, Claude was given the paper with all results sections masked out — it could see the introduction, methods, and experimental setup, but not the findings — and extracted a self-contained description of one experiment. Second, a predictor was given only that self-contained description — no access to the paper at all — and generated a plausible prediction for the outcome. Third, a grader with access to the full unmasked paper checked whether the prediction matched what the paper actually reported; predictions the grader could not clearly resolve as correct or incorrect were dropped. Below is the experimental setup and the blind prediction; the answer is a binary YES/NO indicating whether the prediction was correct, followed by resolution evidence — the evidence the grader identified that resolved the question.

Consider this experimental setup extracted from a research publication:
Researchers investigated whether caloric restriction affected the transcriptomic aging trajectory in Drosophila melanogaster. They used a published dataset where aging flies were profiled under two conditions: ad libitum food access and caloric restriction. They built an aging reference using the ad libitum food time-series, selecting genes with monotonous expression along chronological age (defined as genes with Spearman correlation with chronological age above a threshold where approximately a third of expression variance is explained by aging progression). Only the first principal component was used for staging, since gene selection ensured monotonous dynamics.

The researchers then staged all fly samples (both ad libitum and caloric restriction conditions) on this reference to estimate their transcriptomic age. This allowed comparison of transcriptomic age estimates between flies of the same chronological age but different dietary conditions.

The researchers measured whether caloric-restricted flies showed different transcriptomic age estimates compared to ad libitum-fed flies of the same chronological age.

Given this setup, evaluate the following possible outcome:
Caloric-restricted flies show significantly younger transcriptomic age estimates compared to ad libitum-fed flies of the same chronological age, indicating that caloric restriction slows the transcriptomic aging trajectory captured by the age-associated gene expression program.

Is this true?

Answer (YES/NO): YES